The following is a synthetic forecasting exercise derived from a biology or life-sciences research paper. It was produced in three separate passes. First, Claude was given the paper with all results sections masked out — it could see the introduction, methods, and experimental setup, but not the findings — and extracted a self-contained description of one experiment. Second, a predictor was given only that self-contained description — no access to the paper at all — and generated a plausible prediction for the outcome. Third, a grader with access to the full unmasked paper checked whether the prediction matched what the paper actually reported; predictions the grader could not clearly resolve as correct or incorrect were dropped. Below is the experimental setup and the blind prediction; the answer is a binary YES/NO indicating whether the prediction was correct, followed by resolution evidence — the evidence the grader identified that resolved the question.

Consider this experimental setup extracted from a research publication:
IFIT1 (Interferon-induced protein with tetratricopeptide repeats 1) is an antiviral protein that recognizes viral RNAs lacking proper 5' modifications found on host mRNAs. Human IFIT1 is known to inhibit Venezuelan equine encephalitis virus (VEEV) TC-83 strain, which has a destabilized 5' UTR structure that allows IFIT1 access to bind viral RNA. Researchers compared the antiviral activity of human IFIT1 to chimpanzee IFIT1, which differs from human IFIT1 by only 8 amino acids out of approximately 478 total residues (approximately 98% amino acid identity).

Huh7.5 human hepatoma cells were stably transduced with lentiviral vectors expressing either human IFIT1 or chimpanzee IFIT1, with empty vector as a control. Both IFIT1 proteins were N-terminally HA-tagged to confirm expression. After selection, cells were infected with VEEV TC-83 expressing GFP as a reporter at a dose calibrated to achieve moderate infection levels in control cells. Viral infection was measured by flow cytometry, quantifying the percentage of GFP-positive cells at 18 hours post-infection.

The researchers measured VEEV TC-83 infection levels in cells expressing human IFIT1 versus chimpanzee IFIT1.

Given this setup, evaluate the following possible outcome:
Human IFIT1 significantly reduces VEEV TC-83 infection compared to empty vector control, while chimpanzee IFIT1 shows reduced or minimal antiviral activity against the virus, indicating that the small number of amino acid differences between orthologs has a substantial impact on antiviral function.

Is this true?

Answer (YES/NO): YES